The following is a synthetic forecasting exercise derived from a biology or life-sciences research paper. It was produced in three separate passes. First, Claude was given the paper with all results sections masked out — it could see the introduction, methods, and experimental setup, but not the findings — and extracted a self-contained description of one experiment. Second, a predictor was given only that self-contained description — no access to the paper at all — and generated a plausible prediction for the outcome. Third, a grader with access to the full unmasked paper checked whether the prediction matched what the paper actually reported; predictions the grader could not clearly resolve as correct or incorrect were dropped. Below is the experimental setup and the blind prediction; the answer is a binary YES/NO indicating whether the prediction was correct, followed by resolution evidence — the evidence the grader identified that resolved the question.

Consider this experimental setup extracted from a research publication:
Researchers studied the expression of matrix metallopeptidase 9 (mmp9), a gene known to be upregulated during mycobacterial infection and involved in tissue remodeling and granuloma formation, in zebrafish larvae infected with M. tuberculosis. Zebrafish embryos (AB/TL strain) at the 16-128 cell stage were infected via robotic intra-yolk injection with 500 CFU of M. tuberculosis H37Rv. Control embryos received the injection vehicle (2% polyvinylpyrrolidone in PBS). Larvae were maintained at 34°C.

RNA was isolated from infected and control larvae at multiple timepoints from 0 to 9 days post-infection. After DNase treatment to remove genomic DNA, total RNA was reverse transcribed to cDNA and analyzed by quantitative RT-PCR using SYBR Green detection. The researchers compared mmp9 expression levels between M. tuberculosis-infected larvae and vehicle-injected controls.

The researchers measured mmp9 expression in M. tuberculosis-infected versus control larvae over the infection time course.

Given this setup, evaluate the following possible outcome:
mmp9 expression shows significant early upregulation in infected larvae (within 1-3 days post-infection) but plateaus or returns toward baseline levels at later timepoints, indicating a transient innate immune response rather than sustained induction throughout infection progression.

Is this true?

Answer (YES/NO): NO